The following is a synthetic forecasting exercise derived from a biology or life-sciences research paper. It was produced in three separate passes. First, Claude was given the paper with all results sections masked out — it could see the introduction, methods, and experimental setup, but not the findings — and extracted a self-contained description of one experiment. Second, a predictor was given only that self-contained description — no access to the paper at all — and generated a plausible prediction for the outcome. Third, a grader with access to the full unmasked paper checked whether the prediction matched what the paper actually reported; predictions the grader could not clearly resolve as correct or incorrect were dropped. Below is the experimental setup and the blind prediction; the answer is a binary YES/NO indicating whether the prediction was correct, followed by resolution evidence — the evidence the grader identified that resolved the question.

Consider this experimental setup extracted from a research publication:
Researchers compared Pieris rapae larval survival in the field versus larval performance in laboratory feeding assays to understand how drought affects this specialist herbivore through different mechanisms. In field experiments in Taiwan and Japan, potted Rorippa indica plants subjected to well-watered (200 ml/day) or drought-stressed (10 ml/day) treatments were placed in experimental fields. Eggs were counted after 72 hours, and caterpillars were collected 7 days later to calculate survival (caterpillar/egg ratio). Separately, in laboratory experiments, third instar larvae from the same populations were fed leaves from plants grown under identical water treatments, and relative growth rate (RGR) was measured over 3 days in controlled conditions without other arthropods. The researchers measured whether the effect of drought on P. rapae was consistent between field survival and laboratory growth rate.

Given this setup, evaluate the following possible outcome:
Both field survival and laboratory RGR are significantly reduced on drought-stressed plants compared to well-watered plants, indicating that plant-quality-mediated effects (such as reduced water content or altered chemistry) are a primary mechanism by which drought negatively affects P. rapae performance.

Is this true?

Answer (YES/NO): NO